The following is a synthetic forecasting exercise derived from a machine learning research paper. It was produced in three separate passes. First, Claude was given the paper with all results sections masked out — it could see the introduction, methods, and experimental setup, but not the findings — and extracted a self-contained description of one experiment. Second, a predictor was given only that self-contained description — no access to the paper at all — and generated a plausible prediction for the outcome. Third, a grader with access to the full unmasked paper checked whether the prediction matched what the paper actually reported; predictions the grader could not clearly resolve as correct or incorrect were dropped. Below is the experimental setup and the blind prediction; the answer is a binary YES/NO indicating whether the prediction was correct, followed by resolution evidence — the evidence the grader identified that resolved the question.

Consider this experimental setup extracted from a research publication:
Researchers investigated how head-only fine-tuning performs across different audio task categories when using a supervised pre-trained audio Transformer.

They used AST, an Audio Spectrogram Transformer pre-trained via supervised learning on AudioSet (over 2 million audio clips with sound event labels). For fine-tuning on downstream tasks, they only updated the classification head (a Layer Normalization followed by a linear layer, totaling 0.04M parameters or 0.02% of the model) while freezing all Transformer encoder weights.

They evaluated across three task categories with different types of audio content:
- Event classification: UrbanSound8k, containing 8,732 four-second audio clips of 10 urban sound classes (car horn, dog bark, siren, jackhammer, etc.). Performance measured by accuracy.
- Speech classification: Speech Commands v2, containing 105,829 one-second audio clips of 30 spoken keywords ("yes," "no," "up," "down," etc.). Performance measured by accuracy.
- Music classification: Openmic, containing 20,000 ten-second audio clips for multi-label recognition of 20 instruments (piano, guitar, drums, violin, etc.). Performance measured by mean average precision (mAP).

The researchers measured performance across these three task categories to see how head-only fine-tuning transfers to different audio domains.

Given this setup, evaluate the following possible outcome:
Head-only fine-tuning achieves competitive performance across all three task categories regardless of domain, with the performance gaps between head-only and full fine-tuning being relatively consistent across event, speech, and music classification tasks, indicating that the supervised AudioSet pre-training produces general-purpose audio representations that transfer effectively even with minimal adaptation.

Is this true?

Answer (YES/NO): NO